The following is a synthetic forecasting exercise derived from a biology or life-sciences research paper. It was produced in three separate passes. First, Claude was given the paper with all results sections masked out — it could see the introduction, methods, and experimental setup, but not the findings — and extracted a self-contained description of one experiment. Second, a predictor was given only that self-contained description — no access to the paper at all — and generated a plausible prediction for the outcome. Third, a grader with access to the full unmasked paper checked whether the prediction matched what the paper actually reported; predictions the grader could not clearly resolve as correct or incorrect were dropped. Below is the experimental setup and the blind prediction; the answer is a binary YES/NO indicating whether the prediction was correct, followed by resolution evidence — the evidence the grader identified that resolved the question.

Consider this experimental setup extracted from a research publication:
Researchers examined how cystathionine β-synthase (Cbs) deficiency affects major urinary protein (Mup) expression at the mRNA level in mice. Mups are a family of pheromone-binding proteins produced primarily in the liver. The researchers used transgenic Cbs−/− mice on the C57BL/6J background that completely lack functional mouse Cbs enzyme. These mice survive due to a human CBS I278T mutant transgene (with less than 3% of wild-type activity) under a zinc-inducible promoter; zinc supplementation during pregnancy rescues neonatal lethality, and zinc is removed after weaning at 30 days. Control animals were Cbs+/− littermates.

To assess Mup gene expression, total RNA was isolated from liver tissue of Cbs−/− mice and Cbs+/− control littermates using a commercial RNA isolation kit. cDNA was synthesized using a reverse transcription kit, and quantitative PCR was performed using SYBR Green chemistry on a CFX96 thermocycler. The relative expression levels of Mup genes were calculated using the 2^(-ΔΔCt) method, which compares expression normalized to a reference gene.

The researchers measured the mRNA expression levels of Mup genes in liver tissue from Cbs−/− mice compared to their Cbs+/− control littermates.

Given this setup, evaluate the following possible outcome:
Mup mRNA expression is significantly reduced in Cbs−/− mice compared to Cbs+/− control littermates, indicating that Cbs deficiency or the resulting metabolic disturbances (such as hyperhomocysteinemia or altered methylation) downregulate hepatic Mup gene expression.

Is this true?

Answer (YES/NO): YES